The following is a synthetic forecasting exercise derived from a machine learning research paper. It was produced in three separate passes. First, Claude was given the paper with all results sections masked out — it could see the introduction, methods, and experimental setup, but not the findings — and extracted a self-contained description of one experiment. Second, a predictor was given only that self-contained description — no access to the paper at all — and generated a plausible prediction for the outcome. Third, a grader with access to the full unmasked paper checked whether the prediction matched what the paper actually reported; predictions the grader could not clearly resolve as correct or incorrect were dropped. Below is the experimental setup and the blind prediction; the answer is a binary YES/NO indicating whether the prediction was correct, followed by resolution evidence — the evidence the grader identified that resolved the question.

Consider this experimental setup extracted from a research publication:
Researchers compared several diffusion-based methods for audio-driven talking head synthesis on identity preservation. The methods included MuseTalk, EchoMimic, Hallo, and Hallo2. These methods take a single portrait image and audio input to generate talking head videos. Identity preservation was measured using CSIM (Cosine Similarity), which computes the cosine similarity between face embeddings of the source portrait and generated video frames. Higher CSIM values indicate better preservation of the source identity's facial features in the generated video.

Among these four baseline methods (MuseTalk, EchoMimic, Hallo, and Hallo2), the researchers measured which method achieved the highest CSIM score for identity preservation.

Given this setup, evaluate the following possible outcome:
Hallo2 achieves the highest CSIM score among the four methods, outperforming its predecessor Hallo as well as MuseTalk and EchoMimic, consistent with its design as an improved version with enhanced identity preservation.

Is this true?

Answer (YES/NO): NO